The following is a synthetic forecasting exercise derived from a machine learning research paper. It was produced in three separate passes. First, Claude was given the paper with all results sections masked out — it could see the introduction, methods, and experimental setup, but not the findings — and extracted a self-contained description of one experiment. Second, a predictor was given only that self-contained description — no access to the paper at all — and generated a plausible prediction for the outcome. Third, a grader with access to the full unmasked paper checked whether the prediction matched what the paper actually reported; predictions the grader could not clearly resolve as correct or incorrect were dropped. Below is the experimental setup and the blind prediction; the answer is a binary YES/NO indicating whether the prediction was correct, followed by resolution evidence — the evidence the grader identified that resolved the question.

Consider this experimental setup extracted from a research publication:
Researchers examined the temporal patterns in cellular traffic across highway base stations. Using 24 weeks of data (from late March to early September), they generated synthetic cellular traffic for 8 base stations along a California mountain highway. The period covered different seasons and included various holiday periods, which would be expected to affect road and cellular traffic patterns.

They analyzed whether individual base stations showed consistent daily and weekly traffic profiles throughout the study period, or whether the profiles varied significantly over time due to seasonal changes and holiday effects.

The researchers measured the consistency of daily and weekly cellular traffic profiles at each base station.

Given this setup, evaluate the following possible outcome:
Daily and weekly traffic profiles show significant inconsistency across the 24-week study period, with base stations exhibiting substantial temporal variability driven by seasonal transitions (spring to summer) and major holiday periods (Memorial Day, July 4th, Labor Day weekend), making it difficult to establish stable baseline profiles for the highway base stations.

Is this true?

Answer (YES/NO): YES